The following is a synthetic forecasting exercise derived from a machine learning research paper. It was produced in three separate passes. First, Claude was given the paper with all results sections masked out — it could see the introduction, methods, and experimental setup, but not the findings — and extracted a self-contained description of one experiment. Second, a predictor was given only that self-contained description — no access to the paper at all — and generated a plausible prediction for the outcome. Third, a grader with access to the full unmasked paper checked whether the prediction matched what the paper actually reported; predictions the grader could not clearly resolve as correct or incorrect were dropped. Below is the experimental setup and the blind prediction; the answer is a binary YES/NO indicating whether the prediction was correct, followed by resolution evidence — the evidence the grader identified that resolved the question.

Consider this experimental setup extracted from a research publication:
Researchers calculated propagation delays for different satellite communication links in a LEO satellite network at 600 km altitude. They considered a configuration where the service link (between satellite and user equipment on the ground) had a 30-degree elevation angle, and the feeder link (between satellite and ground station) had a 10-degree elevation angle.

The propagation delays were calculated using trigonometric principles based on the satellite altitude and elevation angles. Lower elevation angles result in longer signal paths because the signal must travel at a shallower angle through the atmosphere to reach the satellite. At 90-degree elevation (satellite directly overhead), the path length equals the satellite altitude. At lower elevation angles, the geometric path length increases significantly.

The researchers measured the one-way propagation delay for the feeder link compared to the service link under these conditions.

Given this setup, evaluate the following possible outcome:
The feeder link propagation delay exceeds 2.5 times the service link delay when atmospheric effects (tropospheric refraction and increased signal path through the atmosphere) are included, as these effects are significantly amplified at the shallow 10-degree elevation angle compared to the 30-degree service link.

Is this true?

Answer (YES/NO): NO